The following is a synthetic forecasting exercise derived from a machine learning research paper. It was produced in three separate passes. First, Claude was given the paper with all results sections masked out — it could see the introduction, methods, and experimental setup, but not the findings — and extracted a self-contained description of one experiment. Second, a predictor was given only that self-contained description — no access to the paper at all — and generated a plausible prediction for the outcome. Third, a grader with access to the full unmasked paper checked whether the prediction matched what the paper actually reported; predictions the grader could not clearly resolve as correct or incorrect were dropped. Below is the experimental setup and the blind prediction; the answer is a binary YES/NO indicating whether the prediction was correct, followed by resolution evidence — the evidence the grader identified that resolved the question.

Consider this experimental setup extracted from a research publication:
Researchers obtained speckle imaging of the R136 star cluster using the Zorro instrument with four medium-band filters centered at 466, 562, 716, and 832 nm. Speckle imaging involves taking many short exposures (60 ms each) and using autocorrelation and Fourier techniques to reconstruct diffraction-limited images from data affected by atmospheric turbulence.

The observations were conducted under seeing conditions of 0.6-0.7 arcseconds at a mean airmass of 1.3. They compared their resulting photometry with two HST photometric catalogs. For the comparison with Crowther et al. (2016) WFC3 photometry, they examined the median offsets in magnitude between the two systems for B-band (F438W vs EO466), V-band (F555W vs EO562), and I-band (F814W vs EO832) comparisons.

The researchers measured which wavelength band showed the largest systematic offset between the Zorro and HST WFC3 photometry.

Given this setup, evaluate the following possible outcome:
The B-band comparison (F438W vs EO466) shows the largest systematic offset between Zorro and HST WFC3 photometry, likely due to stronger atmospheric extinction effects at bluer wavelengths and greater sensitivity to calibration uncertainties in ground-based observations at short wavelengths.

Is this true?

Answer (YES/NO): NO